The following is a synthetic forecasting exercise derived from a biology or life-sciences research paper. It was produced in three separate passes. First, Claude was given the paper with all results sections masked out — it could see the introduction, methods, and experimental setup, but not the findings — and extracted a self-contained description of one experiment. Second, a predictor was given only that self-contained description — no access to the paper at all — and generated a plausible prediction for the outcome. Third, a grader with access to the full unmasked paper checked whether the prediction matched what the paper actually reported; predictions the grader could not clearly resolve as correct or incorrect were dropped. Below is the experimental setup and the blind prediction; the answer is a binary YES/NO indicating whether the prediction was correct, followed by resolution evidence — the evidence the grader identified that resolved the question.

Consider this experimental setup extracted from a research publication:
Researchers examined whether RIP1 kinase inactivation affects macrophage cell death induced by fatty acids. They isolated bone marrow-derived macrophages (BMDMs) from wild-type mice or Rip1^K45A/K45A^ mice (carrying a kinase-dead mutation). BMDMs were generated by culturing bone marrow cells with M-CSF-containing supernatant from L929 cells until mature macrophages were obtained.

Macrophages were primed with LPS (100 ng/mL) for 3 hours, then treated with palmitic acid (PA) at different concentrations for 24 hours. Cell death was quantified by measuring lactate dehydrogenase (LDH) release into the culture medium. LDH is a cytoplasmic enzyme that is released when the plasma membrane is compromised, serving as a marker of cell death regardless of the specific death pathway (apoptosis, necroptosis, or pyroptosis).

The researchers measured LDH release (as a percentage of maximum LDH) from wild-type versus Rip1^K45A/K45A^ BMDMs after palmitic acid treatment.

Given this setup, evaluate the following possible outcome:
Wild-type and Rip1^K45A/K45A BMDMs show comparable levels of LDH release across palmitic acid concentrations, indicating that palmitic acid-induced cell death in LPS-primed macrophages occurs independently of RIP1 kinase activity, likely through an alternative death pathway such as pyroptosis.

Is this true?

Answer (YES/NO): NO